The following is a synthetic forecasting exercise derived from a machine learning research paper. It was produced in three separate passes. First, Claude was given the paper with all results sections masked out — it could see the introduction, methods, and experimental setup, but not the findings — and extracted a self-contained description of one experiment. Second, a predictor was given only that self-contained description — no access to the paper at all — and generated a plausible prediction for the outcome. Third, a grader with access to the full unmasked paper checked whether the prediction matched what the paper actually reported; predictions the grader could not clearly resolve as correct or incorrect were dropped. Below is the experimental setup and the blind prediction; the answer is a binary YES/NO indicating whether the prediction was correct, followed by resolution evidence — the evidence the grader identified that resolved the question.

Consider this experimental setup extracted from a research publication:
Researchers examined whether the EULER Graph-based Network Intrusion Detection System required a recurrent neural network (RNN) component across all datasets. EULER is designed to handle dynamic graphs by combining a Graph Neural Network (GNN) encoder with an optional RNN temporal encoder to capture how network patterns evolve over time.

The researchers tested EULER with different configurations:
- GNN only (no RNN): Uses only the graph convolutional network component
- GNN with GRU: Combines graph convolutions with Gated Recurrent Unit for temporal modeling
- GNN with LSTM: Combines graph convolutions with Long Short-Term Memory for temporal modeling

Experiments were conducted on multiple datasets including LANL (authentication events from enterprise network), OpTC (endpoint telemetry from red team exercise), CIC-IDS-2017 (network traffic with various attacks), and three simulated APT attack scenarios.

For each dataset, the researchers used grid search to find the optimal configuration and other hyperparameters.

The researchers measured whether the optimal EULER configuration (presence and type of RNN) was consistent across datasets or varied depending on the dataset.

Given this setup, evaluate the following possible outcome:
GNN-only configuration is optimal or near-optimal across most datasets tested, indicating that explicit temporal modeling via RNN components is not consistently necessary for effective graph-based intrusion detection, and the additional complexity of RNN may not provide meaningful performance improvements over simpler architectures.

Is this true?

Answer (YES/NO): NO